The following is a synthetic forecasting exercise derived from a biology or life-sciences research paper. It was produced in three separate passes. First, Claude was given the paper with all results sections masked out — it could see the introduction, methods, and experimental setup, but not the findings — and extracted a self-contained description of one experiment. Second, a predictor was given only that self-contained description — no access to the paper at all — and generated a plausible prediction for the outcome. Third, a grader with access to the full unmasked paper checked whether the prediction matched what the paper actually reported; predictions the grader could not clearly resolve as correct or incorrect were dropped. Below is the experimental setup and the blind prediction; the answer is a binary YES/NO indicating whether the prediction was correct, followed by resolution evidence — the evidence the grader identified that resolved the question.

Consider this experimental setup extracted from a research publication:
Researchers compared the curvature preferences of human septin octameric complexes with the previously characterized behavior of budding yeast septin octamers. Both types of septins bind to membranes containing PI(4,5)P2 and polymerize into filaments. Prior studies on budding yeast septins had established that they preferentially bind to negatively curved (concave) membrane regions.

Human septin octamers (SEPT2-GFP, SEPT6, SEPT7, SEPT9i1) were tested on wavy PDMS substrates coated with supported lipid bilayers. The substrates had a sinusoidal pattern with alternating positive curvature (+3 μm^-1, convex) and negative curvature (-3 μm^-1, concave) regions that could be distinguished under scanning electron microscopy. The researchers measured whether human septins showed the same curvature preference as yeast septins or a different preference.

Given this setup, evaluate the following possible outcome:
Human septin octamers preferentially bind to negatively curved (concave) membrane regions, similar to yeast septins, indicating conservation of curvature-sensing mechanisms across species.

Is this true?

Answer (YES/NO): YES